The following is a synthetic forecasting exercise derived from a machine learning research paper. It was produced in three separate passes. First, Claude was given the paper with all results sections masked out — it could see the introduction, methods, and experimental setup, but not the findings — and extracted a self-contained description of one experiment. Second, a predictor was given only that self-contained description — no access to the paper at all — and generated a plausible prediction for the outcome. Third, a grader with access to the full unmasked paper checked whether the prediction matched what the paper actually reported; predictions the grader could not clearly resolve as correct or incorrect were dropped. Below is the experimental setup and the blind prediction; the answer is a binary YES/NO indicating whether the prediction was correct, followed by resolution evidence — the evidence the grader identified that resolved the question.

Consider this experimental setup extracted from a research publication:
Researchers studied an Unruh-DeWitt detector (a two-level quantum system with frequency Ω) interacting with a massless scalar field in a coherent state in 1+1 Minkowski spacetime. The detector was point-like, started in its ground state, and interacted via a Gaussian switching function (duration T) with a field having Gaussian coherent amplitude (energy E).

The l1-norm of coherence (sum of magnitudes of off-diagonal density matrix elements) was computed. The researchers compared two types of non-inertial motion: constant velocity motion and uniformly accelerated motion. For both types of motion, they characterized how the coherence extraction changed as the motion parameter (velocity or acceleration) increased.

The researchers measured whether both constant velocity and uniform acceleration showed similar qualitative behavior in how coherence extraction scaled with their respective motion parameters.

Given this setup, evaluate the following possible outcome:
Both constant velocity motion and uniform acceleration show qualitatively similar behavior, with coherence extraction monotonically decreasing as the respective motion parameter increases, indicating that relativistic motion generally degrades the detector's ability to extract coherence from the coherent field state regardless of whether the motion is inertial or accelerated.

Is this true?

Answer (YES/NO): NO